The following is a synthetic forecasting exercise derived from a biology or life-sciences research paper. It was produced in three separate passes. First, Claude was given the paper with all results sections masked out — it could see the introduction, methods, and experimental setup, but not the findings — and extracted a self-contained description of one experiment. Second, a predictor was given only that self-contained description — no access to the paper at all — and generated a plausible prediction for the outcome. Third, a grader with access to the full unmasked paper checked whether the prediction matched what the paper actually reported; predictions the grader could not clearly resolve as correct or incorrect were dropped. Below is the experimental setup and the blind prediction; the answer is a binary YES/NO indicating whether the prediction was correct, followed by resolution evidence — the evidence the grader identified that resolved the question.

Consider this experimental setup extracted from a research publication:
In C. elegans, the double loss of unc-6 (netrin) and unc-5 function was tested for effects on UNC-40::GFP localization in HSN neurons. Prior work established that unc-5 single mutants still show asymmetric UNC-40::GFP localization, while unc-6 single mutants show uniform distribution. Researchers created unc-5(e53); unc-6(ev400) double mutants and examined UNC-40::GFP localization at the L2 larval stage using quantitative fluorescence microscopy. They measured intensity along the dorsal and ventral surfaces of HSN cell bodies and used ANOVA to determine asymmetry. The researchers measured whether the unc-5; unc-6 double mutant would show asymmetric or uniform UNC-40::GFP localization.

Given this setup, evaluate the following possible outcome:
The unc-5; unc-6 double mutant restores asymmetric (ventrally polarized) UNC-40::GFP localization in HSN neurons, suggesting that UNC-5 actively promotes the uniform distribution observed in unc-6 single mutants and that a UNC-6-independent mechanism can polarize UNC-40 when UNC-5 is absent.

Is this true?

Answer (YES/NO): NO